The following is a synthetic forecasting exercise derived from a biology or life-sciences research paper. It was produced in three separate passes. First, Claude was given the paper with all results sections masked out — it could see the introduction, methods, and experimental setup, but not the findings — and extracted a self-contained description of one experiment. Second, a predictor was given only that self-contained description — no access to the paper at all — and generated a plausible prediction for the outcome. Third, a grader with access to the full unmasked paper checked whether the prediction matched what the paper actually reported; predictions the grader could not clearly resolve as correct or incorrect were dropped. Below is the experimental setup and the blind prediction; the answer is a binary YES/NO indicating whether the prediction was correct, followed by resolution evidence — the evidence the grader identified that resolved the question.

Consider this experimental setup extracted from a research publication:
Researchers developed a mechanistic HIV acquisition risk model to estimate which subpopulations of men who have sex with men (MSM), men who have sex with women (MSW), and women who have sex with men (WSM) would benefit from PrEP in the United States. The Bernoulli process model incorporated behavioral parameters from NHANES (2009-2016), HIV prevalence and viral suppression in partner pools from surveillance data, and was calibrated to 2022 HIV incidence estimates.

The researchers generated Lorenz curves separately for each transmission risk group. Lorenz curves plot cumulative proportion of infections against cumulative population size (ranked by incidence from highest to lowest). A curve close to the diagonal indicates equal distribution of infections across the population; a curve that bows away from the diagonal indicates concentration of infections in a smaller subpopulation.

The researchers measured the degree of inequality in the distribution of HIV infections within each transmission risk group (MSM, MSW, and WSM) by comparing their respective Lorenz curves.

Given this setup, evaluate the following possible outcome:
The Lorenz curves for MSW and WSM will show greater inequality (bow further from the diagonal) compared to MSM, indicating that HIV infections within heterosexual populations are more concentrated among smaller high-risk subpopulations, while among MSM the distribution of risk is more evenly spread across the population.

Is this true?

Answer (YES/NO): YES